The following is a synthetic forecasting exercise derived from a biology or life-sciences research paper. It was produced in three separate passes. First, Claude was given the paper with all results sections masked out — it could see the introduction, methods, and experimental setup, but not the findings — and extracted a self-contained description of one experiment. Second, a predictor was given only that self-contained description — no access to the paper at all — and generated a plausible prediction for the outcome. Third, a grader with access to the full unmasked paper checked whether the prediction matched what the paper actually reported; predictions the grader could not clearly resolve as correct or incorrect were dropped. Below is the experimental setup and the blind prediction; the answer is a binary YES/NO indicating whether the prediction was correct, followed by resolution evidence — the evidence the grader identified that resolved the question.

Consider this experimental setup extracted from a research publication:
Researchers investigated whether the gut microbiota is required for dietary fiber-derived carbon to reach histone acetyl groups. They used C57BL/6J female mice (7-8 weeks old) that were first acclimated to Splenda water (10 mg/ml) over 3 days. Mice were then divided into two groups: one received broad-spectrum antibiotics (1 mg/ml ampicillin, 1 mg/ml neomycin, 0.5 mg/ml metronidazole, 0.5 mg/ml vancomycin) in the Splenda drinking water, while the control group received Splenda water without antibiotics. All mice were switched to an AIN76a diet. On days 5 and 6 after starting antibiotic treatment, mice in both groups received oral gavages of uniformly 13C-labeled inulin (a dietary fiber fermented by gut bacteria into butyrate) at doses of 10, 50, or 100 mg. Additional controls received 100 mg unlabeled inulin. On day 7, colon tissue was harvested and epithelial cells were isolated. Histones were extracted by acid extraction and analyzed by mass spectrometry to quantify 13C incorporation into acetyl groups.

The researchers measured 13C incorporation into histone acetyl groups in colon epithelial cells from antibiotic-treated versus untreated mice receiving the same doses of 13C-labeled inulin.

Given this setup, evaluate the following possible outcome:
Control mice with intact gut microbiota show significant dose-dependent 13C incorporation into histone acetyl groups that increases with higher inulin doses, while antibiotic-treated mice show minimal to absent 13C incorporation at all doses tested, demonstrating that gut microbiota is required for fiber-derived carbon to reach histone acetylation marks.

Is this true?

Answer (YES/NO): YES